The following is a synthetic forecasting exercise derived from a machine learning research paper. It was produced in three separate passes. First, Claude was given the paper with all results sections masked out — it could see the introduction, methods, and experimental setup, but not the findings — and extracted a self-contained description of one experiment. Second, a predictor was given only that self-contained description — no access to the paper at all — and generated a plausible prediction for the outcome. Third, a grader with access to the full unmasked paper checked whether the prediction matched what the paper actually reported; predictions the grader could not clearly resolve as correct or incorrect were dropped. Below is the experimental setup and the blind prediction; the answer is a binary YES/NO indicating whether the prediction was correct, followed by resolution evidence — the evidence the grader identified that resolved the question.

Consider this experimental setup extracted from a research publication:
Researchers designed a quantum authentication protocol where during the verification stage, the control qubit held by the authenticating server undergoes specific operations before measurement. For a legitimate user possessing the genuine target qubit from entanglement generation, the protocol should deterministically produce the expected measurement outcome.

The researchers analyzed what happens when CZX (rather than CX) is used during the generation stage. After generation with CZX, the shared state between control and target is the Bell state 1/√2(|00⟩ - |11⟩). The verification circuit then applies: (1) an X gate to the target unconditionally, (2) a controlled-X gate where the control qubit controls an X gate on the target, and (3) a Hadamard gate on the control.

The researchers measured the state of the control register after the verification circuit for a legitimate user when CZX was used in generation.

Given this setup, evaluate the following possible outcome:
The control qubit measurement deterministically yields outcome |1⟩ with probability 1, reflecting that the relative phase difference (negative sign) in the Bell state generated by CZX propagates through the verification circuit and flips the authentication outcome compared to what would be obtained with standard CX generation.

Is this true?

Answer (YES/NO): YES